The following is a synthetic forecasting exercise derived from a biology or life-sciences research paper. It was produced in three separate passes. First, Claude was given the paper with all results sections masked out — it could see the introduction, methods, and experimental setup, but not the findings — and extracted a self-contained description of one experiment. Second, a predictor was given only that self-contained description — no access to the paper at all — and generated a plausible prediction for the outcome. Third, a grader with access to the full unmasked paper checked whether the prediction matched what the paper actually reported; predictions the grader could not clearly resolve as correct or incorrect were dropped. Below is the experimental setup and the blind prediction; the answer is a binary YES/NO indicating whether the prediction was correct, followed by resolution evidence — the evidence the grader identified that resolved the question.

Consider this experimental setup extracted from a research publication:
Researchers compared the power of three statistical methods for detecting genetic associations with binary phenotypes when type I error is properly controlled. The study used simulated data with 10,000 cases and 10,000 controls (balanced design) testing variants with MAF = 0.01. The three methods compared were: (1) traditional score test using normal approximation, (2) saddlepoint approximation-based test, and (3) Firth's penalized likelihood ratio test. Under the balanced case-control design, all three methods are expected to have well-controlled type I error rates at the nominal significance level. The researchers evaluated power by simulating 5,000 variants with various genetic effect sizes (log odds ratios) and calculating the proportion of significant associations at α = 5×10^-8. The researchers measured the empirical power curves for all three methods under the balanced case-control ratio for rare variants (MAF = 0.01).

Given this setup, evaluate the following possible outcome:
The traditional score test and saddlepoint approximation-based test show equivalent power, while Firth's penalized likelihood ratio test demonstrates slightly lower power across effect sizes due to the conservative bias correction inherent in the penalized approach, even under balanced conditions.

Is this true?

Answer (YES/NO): NO